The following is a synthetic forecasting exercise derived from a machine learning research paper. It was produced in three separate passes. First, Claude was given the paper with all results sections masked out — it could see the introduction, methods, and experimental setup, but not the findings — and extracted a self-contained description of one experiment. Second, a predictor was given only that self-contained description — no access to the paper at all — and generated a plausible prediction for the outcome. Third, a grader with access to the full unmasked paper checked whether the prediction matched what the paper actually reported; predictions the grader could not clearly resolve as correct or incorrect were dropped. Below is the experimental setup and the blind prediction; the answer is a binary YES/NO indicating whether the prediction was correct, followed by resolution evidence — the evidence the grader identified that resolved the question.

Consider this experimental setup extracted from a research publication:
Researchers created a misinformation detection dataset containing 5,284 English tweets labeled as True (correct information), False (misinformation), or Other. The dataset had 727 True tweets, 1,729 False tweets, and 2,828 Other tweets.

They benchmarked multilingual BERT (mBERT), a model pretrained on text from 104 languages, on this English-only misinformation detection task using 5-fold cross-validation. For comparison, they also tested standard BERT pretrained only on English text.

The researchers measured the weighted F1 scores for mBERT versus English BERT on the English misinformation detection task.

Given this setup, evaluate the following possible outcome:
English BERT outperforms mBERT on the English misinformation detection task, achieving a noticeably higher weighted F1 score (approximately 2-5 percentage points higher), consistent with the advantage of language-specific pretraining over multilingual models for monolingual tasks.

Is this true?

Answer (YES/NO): YES